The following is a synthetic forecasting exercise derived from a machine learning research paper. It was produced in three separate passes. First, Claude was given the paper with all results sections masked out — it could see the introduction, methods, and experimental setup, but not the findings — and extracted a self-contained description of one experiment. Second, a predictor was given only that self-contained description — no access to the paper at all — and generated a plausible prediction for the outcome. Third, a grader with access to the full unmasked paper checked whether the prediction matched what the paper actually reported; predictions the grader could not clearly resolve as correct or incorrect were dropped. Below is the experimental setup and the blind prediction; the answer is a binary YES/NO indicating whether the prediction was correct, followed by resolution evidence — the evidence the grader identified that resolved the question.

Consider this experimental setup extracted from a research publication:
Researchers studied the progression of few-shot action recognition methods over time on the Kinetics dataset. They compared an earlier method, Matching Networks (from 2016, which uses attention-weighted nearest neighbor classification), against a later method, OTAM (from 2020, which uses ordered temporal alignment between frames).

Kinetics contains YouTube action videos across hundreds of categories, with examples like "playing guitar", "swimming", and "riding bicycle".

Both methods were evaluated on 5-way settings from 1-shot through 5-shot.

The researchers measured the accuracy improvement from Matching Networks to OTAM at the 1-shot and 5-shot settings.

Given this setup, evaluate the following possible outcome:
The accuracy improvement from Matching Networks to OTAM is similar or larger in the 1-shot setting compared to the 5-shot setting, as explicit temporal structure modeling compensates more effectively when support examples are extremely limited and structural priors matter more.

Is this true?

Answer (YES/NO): YES